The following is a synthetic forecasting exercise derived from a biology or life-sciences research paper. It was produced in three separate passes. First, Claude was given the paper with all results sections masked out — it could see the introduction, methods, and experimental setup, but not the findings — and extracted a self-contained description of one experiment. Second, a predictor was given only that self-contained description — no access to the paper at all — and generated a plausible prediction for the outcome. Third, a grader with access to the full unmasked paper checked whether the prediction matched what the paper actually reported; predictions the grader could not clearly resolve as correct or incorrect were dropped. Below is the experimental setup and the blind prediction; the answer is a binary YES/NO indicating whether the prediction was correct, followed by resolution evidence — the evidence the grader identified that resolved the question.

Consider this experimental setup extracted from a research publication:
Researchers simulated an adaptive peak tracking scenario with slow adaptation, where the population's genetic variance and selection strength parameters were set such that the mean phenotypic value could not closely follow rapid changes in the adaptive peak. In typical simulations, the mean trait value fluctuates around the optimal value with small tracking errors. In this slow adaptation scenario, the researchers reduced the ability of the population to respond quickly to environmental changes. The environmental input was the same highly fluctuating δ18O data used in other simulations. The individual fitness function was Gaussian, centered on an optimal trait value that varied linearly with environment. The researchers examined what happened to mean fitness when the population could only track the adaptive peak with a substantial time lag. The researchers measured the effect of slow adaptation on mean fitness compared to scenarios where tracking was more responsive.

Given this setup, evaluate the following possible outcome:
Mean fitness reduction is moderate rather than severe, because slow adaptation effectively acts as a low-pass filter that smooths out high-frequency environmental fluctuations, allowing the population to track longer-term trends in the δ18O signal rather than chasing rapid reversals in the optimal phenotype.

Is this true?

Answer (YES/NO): NO